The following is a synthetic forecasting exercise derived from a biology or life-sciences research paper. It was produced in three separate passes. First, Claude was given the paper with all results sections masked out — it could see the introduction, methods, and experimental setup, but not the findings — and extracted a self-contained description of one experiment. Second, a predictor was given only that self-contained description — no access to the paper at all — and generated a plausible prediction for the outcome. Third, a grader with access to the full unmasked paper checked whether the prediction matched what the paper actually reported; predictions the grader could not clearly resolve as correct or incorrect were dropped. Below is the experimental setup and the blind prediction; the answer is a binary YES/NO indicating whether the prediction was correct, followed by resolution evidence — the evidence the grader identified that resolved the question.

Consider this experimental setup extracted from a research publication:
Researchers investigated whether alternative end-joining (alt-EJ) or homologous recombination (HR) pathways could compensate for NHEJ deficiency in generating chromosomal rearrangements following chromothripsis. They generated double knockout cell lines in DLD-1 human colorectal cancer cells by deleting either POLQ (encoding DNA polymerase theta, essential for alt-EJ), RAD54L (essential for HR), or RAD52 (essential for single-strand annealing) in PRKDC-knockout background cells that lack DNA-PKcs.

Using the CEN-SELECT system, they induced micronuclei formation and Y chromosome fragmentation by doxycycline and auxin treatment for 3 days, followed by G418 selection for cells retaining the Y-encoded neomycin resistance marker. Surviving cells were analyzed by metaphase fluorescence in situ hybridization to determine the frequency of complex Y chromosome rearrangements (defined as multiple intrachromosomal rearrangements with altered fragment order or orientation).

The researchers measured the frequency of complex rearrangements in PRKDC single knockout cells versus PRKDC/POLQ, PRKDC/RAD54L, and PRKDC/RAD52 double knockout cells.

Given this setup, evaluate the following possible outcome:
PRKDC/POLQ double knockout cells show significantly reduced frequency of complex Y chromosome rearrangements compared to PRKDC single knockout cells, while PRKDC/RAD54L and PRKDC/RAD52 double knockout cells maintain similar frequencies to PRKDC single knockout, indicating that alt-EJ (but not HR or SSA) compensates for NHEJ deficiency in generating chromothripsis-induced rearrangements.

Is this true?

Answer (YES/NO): NO